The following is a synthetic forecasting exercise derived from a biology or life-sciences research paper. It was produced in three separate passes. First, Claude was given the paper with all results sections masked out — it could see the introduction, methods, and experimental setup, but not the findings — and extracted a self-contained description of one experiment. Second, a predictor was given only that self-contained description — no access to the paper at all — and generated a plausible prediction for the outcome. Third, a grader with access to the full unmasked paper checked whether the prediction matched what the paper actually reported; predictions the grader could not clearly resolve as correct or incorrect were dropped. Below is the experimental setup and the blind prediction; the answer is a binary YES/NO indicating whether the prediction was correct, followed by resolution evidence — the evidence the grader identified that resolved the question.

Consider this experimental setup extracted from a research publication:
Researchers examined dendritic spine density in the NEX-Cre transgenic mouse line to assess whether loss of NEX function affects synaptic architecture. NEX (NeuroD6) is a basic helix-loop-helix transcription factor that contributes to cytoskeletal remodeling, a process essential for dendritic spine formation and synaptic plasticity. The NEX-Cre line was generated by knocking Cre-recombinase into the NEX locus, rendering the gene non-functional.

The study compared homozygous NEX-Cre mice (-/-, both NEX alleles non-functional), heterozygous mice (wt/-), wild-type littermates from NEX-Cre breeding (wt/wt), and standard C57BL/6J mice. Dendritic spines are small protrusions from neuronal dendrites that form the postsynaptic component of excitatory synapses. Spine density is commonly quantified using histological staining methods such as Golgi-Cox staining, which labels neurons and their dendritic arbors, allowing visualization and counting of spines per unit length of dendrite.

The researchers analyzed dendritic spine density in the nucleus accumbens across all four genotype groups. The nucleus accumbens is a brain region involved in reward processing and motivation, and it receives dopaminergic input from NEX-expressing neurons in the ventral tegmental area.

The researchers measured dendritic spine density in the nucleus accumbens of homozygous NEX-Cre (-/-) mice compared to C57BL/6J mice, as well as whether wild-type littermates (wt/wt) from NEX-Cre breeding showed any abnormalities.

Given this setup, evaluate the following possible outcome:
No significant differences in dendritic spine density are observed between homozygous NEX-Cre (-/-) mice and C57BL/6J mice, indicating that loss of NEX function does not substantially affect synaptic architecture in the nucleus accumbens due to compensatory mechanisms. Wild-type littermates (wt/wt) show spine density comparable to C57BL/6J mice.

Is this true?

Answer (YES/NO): NO